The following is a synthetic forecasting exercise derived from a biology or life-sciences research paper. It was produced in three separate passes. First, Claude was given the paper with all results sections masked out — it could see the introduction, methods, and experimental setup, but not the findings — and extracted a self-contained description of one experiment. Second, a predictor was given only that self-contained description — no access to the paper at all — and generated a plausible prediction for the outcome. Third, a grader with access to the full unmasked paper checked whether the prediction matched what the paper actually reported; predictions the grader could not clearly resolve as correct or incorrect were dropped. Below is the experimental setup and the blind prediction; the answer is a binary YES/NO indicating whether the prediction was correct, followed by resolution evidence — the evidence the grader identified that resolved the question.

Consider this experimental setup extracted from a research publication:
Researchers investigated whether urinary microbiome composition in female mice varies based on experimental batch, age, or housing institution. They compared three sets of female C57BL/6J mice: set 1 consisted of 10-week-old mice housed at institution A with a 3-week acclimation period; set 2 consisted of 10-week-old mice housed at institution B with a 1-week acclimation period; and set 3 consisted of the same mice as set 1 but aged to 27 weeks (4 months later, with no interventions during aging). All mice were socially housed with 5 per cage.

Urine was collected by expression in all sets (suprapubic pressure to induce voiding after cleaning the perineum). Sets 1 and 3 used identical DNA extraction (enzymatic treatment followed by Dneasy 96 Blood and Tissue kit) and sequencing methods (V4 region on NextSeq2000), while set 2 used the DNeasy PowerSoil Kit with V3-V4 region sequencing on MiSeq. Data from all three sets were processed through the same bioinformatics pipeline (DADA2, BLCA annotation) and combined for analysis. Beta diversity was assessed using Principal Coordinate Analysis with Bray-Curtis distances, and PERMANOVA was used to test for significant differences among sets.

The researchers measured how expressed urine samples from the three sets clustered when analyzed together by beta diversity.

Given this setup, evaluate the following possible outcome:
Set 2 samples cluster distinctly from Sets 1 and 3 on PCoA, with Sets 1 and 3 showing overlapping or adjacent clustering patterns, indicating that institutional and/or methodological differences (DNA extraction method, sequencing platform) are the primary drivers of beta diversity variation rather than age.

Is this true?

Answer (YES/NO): NO